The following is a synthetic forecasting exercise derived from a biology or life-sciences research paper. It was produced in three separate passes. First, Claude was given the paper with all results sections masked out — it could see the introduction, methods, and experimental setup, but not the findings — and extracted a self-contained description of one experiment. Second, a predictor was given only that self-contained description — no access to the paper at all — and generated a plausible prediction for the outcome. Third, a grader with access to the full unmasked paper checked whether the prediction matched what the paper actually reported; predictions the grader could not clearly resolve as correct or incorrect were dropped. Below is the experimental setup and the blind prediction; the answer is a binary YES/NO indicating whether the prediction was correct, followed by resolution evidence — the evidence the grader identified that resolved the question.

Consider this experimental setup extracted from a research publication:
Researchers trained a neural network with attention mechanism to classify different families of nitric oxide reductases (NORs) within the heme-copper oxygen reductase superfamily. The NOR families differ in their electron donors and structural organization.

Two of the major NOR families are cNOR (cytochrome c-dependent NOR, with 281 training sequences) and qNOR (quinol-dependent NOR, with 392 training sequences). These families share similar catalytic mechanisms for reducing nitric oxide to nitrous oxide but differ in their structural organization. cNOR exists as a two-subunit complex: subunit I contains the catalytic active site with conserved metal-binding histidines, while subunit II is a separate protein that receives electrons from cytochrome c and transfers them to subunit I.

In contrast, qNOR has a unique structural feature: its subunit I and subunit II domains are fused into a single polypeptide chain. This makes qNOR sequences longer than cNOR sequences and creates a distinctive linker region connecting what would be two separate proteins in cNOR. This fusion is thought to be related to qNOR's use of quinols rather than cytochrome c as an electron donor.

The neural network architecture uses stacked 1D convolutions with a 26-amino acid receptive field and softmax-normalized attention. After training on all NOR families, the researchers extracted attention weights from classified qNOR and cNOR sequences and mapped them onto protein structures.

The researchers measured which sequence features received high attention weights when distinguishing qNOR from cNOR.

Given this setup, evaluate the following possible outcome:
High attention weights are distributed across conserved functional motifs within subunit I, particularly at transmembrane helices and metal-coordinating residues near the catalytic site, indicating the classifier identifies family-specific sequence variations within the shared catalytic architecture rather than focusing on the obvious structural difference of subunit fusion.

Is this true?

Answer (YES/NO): YES